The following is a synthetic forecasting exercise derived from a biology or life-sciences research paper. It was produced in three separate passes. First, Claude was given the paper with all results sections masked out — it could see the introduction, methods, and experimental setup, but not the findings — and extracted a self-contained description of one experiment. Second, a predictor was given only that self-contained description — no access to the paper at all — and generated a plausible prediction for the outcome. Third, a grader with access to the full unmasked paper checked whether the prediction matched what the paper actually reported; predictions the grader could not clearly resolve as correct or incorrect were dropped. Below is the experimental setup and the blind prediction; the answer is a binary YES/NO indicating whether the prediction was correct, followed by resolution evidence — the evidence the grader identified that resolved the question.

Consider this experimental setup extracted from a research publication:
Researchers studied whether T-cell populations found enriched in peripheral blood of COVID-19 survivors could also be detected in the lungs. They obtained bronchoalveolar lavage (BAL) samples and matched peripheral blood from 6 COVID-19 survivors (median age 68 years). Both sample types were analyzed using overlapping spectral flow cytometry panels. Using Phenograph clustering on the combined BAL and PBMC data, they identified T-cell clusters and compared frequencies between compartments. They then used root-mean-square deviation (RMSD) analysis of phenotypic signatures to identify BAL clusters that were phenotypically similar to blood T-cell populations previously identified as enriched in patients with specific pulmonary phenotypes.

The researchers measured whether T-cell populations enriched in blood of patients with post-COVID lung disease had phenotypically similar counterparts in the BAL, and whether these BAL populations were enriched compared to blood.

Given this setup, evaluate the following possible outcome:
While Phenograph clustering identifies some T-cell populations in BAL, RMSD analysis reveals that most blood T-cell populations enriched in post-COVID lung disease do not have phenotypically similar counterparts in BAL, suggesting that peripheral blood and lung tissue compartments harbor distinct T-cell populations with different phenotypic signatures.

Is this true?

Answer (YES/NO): NO